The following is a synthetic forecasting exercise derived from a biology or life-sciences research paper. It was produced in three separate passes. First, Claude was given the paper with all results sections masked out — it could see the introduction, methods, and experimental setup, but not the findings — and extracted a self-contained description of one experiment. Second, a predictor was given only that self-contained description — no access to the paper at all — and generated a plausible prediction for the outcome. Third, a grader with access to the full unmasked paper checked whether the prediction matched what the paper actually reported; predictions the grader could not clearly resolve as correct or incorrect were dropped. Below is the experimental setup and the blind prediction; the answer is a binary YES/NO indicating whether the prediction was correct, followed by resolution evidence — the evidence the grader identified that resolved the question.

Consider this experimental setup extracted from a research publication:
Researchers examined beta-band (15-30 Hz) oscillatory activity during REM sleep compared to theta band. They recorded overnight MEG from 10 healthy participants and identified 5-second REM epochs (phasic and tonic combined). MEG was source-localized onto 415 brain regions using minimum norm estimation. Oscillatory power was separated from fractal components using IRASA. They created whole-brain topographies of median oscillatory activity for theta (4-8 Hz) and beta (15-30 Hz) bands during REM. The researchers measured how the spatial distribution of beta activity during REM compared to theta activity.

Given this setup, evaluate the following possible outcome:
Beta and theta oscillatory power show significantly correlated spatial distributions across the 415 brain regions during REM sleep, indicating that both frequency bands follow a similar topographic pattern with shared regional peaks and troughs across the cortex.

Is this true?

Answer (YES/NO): NO